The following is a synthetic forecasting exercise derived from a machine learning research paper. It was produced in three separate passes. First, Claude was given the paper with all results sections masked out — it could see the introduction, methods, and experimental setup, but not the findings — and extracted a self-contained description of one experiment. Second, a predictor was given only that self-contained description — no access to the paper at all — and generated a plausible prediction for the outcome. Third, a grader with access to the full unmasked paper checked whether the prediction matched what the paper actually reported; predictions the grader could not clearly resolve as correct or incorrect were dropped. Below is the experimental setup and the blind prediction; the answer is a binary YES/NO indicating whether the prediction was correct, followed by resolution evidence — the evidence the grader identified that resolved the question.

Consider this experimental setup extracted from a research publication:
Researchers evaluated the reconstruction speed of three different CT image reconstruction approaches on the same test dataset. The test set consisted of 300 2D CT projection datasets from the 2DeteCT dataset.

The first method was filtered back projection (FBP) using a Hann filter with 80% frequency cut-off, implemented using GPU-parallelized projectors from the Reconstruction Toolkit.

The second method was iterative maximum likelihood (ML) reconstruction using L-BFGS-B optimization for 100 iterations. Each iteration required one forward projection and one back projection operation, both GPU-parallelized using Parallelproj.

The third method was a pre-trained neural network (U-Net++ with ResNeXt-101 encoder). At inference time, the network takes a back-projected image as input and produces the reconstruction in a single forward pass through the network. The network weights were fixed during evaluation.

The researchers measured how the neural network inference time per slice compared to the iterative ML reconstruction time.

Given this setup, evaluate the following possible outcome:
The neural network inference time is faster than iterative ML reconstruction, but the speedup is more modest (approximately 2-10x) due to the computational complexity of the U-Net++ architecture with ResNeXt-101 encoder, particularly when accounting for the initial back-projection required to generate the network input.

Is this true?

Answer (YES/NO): NO